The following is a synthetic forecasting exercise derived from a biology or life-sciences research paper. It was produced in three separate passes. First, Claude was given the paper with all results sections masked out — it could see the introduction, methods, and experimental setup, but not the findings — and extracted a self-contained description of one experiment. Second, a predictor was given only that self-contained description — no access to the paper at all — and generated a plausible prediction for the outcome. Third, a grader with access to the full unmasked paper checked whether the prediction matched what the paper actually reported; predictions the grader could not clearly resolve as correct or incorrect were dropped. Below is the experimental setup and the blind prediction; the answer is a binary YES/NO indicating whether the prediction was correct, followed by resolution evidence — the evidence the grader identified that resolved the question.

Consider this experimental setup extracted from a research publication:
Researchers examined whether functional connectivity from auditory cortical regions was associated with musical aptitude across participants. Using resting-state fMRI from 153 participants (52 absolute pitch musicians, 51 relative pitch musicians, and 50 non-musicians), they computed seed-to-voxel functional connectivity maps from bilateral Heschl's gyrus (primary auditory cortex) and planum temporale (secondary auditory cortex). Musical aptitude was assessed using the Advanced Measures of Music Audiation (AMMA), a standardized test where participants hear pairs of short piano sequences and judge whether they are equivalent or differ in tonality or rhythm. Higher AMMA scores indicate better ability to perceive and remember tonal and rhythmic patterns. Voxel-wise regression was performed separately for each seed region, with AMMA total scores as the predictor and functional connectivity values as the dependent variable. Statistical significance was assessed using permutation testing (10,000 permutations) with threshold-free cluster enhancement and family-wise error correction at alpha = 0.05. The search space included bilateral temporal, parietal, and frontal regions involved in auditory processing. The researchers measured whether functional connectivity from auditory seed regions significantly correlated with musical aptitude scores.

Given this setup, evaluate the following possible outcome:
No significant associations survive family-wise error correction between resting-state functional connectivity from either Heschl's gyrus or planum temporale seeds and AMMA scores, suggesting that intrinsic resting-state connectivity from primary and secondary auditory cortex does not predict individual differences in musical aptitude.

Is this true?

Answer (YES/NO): NO